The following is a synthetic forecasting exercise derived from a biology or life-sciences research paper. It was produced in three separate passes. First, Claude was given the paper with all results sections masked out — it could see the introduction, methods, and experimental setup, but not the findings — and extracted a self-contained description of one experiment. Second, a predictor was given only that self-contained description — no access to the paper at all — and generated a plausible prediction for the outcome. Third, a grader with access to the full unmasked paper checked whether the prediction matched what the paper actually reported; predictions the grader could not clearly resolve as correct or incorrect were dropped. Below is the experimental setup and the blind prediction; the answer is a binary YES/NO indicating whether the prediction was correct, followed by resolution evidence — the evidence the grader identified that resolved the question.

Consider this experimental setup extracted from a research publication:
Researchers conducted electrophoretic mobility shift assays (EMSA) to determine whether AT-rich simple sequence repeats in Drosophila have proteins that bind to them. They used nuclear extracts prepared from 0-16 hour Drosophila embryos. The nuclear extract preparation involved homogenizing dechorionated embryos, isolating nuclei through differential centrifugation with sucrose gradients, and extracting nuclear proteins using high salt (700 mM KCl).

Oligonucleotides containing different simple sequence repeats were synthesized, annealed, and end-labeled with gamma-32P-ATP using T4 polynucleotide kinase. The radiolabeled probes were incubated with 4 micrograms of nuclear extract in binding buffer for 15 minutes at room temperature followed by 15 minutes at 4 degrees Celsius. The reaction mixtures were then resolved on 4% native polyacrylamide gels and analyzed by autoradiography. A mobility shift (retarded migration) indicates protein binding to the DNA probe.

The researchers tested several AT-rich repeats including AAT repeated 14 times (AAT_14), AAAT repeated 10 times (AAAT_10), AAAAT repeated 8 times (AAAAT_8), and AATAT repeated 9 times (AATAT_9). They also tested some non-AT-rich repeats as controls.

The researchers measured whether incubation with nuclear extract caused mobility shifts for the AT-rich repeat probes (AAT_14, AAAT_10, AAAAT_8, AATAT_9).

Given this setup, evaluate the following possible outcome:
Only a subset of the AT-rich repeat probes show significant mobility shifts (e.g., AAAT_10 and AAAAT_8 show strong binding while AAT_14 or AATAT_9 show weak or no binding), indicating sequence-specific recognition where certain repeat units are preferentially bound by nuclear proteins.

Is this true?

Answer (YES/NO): NO